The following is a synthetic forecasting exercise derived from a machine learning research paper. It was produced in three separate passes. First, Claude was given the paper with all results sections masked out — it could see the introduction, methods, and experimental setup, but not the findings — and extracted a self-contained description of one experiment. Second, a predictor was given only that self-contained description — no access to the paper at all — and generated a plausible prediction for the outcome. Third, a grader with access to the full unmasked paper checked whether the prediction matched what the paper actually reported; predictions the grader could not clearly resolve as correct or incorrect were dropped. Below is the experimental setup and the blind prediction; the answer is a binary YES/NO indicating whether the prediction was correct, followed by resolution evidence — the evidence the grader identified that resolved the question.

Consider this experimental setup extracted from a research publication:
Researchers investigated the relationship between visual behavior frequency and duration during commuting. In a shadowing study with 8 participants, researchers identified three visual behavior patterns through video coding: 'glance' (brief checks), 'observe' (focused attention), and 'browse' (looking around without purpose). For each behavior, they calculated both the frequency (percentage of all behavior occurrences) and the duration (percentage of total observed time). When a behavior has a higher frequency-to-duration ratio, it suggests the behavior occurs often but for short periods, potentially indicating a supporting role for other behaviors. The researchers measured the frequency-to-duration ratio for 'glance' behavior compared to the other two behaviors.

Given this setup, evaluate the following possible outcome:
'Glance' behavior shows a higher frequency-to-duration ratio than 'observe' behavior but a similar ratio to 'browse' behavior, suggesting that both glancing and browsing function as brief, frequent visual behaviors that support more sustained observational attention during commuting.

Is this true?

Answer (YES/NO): NO